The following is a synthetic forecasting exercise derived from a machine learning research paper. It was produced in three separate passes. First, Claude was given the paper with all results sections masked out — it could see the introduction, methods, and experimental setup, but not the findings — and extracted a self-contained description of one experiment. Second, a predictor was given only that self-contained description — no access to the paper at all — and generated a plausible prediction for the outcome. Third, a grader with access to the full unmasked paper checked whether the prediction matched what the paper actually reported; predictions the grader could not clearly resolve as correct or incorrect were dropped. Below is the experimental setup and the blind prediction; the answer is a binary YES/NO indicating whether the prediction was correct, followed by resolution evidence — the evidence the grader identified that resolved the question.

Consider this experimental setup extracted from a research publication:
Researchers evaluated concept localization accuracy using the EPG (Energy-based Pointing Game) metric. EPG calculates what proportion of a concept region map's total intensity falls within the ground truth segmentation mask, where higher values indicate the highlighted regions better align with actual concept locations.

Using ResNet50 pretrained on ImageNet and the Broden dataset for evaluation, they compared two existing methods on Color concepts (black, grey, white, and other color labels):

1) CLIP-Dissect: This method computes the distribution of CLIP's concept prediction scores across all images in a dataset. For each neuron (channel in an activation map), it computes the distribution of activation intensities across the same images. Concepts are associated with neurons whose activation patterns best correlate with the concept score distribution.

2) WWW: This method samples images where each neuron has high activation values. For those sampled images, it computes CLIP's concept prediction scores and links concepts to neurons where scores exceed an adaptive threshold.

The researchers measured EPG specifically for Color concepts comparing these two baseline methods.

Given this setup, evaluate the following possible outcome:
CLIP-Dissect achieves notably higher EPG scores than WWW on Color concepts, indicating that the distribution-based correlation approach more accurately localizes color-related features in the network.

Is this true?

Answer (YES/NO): YES